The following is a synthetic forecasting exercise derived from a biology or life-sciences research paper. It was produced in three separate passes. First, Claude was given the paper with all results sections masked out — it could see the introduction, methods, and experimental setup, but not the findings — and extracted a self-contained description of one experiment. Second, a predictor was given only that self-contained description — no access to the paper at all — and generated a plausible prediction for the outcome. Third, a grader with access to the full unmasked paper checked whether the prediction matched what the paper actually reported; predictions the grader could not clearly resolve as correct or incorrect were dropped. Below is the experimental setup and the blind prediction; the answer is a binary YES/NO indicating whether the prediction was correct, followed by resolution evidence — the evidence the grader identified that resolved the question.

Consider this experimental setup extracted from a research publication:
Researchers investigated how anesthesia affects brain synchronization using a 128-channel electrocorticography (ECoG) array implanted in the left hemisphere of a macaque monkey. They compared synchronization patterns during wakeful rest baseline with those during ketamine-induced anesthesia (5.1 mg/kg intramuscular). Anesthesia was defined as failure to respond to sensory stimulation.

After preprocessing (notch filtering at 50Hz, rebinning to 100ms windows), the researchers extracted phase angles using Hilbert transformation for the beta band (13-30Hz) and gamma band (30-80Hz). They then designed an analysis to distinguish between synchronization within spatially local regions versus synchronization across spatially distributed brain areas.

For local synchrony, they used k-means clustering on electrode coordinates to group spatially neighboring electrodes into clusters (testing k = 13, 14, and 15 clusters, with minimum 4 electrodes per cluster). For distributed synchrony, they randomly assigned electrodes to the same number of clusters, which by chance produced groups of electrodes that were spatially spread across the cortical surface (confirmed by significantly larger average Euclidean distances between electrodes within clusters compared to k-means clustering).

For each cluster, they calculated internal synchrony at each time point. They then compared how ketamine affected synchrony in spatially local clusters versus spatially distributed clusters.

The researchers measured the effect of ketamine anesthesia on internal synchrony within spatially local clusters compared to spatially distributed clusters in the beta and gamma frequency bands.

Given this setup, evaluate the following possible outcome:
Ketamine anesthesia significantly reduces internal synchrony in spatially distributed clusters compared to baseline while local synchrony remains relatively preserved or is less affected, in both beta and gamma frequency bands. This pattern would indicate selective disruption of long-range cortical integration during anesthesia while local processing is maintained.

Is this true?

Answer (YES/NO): YES